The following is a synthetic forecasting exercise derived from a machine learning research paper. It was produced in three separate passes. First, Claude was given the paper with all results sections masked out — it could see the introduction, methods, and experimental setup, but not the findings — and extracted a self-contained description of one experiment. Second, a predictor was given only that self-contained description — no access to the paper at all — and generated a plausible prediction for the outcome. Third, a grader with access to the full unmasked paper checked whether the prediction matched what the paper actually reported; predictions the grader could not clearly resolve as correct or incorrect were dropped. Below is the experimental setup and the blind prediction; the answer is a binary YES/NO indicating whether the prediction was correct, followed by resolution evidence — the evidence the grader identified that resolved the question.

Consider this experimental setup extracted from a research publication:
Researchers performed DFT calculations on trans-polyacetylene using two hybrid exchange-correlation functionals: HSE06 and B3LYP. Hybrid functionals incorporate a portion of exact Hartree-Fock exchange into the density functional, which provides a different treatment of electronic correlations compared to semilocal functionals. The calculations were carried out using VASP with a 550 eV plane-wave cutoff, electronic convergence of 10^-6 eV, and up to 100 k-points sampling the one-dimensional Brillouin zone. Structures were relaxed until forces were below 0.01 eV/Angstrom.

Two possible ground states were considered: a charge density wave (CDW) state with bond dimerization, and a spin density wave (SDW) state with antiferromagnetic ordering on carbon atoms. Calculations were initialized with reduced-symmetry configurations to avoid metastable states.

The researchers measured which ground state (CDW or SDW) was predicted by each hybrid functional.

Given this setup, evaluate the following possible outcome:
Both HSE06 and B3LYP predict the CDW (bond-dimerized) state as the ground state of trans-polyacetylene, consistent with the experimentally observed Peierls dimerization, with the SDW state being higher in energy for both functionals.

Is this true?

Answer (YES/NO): NO